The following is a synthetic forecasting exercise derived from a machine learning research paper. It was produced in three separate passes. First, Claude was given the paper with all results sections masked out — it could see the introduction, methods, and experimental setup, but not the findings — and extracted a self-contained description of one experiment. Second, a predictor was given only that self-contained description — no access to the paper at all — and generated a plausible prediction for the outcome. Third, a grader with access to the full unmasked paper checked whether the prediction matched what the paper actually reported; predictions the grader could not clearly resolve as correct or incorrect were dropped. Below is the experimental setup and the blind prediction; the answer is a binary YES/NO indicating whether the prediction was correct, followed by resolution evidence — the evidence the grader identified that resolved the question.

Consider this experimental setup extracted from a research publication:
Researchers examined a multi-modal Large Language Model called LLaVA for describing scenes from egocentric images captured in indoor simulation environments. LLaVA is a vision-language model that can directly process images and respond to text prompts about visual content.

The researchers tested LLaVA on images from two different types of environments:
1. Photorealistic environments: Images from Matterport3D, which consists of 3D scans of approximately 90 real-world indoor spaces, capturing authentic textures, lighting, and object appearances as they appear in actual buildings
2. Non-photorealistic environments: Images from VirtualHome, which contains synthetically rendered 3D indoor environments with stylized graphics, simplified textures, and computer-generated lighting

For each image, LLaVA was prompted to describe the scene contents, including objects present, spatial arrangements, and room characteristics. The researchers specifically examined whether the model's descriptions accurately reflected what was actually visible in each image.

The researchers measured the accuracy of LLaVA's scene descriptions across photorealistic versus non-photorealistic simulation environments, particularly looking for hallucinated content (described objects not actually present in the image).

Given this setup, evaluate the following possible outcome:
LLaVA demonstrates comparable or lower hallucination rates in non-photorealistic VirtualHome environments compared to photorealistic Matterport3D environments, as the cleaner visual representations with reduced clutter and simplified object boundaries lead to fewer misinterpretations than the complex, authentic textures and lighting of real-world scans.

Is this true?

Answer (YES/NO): NO